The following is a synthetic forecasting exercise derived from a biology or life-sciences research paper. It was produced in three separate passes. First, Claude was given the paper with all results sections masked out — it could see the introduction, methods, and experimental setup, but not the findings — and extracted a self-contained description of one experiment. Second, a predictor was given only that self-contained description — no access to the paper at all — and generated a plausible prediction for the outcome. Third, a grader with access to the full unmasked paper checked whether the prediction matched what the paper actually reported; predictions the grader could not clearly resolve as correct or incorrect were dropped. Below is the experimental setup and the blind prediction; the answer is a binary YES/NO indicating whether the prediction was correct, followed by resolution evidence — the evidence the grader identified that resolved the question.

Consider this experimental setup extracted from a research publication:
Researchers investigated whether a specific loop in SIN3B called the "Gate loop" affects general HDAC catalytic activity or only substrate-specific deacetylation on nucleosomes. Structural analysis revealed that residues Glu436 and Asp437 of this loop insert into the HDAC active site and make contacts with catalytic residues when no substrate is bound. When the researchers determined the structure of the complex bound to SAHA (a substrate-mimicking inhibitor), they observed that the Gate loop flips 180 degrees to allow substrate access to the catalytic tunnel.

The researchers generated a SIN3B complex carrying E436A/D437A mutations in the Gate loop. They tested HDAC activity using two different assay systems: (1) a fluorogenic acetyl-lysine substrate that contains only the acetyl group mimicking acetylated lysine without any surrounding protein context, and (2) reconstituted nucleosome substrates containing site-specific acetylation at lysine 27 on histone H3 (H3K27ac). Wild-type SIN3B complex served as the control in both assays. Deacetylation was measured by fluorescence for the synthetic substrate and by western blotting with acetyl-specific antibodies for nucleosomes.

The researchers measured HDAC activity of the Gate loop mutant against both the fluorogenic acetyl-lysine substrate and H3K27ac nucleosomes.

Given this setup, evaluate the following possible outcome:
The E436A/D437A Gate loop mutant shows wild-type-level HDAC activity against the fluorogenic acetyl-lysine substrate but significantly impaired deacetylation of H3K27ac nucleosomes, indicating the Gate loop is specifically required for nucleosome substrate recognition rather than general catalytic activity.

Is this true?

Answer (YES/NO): YES